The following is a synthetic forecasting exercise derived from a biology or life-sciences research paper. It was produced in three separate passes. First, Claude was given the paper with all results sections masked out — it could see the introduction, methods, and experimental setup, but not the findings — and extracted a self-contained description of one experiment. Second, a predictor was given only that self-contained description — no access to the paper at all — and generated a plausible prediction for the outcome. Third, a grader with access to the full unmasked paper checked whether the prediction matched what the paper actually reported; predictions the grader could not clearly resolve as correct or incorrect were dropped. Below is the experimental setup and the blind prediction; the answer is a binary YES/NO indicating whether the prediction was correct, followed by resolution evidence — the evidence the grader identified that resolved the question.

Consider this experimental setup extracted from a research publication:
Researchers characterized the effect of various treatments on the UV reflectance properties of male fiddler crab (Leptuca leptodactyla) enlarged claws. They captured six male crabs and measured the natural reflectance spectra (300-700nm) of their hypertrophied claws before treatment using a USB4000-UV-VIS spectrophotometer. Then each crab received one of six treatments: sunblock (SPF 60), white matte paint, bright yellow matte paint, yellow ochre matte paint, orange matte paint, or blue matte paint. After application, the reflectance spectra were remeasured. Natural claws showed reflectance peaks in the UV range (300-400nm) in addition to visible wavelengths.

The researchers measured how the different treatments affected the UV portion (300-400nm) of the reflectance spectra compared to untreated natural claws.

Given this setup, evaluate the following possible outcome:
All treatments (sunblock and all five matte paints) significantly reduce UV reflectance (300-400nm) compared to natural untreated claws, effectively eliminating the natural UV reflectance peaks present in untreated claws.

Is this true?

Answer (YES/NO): YES